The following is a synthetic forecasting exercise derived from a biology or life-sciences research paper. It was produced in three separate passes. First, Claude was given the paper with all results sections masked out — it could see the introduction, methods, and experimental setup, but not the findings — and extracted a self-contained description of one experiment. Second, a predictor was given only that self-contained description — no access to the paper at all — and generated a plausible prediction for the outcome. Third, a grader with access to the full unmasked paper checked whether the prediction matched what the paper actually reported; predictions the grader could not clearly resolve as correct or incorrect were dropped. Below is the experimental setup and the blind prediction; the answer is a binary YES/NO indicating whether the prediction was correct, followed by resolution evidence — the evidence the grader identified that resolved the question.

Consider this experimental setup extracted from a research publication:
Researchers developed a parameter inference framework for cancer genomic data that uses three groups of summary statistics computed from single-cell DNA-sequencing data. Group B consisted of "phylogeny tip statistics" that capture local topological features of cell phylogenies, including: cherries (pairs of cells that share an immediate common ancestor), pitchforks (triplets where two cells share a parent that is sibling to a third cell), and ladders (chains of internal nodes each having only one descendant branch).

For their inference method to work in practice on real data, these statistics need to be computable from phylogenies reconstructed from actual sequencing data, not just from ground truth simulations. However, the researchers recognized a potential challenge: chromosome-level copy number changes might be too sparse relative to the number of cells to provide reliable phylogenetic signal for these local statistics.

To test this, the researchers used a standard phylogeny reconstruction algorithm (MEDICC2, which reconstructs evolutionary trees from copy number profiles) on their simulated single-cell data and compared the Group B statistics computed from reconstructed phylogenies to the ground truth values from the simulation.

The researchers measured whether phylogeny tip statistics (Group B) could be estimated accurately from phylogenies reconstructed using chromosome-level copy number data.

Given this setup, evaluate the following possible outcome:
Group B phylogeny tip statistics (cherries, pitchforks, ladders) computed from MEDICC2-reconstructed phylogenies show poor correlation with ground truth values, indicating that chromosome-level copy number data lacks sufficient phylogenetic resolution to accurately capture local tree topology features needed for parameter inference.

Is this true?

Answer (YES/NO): YES